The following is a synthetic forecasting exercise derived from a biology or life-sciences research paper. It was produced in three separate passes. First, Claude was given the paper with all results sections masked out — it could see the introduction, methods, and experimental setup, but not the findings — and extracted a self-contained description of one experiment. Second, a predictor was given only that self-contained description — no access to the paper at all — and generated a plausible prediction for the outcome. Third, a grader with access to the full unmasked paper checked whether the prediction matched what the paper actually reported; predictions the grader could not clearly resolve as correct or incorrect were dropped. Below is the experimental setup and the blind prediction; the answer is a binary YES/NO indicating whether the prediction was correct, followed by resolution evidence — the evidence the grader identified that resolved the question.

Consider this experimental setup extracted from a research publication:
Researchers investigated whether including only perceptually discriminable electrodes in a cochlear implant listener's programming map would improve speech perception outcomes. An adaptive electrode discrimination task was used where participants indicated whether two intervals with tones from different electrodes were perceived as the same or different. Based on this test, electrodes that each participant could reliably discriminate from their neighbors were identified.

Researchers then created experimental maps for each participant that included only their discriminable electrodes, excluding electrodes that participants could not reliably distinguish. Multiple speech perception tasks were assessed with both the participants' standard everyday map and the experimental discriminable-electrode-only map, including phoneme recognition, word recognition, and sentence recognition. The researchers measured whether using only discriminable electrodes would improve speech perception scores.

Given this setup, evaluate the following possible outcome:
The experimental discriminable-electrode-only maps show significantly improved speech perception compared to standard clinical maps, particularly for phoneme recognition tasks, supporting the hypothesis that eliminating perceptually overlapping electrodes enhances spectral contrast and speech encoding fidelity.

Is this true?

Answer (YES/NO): NO